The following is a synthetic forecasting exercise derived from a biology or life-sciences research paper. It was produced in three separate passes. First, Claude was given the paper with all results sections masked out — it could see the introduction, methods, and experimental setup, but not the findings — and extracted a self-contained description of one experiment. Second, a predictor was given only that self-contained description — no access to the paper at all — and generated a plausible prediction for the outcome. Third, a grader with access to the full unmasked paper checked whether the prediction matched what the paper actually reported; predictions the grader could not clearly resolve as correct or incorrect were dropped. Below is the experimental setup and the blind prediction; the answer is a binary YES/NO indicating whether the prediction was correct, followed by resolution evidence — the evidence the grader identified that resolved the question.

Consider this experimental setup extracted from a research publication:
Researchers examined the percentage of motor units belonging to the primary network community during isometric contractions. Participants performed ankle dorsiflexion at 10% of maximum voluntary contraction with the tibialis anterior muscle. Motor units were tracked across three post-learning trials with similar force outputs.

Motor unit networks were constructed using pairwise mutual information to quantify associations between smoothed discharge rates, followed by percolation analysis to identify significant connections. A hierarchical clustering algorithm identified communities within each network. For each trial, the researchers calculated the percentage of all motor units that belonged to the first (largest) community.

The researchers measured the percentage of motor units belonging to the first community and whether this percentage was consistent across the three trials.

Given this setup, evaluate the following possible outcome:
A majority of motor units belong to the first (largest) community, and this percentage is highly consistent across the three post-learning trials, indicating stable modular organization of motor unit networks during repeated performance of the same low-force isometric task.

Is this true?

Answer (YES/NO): YES